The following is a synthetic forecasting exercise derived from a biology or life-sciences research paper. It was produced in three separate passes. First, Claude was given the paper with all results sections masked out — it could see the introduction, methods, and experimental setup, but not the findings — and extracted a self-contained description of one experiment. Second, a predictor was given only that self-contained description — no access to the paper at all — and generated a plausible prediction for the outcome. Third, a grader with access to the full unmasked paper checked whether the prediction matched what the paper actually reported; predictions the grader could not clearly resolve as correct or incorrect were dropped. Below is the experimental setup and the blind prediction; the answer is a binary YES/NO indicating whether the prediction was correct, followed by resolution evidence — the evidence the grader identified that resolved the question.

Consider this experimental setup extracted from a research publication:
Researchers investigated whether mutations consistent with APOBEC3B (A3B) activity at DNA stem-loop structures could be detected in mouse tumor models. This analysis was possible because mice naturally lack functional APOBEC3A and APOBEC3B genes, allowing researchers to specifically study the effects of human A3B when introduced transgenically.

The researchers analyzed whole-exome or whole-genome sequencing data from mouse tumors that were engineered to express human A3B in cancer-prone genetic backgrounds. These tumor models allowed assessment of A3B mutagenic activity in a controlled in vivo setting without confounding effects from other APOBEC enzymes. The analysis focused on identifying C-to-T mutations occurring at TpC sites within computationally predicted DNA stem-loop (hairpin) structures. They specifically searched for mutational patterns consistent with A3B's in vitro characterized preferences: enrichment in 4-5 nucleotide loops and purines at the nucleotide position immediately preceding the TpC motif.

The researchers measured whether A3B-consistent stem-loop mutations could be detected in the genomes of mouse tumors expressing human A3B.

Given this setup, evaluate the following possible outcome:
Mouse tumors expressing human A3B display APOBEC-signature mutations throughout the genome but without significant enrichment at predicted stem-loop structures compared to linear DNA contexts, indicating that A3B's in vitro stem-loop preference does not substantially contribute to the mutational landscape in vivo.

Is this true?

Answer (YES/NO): NO